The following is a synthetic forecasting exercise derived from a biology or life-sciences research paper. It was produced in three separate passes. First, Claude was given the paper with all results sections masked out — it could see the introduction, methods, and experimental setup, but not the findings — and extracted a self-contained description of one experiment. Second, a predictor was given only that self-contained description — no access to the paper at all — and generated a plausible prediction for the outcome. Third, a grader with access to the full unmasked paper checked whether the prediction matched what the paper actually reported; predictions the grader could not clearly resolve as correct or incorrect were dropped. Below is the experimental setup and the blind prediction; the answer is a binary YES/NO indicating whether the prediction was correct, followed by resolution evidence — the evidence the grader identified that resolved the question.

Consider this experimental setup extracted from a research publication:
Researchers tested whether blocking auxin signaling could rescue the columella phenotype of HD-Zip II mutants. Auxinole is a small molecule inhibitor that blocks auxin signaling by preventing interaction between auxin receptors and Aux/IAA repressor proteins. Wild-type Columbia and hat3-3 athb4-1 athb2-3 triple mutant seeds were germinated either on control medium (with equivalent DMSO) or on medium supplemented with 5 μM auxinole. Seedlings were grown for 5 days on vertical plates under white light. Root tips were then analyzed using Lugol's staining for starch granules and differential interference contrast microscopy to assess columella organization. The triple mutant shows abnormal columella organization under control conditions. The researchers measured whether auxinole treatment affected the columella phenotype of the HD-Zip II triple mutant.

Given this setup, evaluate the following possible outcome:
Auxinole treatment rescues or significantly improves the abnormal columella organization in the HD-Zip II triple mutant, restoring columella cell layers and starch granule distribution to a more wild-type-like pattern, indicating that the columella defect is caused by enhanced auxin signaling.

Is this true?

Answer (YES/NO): YES